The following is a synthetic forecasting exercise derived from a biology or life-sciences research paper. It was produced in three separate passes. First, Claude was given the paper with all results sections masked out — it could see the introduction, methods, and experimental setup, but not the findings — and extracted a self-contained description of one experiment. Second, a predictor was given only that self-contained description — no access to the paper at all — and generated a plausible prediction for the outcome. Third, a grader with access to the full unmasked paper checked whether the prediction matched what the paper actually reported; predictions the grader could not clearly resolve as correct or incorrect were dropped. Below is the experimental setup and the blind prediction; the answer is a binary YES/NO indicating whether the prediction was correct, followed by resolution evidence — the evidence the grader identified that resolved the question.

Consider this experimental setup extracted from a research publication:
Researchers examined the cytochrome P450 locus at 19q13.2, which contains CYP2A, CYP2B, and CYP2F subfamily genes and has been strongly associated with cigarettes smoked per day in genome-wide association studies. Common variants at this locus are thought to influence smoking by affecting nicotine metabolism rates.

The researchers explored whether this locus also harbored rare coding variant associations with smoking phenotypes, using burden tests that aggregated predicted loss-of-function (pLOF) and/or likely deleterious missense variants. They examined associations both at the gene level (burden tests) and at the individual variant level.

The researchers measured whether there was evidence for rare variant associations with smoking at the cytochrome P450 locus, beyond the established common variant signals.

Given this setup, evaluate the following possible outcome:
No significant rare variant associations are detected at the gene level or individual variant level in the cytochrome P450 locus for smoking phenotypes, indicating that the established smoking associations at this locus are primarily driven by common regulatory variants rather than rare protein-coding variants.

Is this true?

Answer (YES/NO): YES